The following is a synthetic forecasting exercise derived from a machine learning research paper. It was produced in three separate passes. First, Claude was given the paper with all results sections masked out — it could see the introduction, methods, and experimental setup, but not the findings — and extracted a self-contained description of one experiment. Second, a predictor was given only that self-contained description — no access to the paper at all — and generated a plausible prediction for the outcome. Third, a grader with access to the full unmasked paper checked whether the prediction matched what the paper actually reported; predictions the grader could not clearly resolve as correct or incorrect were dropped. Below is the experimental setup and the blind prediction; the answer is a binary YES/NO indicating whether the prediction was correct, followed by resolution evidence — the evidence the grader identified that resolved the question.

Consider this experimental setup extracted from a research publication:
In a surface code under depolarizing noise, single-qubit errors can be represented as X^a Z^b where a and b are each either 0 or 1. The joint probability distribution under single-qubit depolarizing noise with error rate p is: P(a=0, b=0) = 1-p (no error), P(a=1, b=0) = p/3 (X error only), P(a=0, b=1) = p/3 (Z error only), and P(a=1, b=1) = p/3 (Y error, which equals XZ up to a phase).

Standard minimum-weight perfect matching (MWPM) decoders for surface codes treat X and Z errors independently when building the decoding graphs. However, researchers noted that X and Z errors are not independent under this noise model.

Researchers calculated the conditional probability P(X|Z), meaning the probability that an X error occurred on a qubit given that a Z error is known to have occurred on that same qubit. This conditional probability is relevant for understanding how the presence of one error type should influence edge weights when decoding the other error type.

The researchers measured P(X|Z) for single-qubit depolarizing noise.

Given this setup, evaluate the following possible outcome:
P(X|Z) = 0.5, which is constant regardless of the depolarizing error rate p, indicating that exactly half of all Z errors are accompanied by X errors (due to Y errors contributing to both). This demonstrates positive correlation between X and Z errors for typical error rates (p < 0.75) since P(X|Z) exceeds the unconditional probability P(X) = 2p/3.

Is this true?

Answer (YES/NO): YES